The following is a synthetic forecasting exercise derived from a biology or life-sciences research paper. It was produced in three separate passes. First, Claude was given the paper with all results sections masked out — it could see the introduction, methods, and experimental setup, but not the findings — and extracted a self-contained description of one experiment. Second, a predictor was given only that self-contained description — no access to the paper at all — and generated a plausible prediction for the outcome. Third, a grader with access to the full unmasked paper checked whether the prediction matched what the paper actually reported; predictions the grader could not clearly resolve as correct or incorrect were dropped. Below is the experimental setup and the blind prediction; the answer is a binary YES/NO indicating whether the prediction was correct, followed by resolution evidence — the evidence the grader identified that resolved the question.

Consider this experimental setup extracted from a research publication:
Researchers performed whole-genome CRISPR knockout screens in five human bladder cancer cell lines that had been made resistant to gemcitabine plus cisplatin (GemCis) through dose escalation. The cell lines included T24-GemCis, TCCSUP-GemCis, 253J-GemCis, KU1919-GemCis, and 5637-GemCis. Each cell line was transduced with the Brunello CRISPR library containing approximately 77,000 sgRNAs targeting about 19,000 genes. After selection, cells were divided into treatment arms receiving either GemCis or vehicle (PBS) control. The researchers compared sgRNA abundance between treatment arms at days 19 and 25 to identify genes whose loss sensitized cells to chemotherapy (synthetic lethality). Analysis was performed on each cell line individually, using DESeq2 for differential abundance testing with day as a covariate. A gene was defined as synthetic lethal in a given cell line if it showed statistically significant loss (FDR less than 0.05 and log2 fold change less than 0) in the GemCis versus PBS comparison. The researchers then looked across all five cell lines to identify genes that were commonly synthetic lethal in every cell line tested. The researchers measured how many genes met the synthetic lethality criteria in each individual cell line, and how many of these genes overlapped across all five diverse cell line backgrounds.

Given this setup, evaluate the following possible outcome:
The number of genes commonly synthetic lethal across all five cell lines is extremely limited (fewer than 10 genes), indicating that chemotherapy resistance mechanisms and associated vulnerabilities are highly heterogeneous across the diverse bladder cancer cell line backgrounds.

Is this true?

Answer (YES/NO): NO